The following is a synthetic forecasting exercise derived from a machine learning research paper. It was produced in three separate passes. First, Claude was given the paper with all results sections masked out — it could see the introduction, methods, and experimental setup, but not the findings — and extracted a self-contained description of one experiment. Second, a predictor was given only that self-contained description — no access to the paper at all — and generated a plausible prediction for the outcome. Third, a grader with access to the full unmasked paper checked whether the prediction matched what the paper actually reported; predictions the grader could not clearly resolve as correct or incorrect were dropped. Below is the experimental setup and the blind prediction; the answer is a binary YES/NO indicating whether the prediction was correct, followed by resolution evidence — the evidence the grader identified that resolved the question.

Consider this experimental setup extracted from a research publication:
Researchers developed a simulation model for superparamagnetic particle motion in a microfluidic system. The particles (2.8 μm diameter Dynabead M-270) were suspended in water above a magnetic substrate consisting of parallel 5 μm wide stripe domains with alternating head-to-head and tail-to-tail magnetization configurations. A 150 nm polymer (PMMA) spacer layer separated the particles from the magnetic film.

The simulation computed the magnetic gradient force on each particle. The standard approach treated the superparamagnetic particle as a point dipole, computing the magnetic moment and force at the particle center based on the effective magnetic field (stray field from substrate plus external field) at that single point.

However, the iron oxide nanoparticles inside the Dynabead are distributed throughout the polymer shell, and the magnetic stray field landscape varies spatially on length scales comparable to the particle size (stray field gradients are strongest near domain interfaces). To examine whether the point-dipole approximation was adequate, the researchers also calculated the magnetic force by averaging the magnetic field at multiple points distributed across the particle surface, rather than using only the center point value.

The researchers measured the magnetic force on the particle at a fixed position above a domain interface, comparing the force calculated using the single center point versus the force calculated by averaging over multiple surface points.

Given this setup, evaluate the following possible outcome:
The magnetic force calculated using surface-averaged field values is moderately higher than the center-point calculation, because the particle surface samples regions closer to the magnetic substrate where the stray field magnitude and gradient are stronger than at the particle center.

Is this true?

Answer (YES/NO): NO